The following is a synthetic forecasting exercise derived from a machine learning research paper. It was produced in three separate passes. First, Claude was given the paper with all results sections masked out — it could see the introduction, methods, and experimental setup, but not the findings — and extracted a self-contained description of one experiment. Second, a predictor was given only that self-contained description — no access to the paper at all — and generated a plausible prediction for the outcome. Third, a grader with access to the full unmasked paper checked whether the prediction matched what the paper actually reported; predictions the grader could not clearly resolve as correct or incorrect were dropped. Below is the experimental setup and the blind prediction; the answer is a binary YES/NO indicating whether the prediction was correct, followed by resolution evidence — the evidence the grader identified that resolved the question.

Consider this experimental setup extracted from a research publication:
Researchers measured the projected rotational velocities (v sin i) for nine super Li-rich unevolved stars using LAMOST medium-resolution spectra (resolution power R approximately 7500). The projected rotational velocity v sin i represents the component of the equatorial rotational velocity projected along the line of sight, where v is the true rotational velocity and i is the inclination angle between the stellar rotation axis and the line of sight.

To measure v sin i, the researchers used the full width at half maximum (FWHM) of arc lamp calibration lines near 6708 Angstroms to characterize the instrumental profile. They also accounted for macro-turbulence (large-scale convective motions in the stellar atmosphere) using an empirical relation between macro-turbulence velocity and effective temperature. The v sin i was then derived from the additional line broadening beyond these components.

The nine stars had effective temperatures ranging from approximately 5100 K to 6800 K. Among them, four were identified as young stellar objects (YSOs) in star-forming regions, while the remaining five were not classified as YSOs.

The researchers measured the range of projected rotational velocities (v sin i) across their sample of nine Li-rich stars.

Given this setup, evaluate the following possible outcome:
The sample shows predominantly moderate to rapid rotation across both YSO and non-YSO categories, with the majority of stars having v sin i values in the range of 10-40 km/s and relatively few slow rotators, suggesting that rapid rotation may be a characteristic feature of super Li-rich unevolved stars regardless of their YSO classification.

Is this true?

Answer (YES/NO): NO